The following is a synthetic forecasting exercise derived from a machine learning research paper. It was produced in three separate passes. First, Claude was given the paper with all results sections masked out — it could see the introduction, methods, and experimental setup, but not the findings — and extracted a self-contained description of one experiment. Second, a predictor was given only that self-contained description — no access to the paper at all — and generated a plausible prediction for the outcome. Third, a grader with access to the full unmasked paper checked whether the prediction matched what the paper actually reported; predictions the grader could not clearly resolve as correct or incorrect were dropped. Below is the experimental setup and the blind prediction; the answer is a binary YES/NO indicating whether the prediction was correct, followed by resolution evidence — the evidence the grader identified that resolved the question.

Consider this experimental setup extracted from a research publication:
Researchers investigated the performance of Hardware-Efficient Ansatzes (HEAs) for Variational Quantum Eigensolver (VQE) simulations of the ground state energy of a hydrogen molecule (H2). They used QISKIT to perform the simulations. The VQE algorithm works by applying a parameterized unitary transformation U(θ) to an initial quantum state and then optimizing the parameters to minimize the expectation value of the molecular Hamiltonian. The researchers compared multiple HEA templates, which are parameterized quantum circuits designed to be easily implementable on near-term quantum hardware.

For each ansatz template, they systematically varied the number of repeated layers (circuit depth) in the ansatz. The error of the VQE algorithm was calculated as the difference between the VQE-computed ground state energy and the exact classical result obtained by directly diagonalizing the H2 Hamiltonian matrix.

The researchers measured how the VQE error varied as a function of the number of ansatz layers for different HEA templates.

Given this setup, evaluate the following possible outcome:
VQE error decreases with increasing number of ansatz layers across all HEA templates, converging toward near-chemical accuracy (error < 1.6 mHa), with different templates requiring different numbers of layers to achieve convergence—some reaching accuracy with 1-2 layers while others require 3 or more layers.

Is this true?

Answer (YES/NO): NO